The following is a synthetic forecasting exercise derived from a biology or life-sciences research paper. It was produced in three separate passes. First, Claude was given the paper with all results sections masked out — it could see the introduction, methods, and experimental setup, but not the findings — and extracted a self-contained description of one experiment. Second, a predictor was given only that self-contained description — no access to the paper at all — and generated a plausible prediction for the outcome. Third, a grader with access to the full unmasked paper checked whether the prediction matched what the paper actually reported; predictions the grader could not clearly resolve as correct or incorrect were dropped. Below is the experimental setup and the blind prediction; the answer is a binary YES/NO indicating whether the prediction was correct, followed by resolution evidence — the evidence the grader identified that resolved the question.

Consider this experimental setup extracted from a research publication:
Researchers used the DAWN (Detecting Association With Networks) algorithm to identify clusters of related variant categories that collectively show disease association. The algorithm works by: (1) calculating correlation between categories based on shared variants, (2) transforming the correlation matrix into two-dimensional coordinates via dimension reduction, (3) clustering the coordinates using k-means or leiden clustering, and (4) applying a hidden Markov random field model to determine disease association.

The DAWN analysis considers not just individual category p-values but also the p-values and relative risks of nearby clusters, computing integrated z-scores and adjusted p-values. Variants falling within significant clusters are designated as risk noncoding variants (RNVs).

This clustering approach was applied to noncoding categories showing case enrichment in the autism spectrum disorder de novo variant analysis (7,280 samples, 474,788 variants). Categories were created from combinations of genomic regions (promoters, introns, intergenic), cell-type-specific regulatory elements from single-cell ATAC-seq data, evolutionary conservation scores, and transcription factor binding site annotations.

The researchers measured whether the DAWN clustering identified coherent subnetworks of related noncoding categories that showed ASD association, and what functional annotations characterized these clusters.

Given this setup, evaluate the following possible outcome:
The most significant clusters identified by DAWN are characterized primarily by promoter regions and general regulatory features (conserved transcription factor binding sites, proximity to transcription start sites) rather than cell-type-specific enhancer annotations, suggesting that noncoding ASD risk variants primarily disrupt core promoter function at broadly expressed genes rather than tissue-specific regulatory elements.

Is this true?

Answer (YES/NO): NO